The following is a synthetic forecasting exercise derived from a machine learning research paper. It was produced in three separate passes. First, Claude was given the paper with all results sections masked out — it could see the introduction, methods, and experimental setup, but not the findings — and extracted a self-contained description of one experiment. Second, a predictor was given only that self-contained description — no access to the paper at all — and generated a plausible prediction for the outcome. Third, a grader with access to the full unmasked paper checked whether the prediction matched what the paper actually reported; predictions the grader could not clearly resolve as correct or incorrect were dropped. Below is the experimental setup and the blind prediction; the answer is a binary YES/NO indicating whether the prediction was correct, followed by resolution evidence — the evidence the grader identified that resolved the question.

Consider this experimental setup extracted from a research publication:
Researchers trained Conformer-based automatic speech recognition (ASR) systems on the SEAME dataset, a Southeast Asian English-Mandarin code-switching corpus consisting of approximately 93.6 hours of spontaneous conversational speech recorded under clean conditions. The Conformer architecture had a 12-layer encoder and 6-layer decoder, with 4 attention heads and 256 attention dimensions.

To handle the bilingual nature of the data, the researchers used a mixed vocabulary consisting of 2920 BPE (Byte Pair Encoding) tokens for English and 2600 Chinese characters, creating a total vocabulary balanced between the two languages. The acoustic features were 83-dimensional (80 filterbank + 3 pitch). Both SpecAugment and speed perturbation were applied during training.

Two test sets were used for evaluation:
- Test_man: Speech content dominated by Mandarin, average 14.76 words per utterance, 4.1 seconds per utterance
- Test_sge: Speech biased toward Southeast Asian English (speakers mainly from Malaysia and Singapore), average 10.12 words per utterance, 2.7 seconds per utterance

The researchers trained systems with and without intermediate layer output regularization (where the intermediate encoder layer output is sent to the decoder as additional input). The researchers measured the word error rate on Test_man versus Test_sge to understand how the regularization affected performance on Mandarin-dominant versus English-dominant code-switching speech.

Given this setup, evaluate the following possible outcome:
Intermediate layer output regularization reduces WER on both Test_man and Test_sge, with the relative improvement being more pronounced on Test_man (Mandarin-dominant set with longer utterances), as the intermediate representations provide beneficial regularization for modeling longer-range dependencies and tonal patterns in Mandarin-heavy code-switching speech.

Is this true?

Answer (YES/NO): YES